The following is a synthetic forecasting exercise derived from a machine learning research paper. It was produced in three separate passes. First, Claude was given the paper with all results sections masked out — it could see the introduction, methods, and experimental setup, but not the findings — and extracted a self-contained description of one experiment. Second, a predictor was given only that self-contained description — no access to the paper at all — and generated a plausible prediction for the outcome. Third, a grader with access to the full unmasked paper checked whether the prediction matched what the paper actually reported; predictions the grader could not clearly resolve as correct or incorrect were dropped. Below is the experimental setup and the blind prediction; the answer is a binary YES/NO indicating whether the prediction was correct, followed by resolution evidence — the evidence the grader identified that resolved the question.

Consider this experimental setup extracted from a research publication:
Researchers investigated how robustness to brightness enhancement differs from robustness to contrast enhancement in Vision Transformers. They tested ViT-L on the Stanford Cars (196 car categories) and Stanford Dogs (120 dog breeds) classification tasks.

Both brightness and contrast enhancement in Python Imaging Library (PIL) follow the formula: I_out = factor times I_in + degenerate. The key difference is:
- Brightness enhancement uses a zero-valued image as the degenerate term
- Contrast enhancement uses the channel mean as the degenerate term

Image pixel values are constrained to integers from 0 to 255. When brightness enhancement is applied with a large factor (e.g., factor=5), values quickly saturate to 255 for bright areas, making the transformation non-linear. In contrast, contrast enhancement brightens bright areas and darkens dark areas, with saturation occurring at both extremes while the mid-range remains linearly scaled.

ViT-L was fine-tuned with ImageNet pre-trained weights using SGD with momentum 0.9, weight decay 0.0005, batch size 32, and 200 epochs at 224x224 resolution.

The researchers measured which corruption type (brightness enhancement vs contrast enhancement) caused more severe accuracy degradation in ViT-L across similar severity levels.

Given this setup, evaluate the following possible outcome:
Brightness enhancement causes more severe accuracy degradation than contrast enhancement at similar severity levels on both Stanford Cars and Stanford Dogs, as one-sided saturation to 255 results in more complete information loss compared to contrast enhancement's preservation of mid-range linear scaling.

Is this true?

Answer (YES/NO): NO